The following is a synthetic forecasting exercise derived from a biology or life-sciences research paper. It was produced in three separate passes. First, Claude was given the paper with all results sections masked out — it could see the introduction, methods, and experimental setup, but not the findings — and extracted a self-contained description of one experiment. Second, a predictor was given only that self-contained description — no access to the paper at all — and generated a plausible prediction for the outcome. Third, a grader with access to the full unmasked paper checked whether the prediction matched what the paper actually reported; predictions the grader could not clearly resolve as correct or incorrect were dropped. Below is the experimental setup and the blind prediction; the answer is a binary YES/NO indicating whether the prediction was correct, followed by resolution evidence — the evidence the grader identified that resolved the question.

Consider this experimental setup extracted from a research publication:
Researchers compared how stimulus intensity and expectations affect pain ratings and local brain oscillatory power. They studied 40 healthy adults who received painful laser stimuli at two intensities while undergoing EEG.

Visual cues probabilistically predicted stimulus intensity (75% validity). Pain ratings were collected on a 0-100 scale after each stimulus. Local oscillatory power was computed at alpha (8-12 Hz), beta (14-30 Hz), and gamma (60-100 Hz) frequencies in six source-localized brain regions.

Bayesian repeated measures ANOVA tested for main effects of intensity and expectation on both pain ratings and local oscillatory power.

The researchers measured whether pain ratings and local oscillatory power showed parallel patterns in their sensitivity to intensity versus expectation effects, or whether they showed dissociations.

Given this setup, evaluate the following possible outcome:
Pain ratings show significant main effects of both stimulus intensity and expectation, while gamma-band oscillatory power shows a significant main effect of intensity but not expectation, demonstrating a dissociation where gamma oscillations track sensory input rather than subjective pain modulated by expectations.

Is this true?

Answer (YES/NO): YES